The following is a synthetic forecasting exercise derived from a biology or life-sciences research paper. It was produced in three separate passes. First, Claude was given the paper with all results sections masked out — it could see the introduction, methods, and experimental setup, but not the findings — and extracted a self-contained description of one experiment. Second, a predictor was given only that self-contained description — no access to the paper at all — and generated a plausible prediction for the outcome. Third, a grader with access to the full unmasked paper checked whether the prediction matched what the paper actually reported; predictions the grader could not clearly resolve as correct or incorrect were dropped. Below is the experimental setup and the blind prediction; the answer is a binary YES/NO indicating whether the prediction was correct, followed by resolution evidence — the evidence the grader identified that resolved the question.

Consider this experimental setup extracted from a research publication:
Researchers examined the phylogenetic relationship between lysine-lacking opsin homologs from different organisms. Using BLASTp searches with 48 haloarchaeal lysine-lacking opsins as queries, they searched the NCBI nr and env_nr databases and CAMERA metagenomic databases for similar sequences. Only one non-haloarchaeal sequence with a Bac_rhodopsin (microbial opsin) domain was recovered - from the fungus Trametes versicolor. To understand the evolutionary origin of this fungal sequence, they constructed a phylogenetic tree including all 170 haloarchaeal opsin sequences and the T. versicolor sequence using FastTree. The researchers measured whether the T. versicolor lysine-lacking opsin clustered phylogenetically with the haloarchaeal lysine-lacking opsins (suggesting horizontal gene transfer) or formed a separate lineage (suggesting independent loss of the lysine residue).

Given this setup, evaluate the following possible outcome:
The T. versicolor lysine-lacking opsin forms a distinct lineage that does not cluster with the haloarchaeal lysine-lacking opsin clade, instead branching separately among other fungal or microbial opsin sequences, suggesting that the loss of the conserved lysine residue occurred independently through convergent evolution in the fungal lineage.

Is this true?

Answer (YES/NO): NO